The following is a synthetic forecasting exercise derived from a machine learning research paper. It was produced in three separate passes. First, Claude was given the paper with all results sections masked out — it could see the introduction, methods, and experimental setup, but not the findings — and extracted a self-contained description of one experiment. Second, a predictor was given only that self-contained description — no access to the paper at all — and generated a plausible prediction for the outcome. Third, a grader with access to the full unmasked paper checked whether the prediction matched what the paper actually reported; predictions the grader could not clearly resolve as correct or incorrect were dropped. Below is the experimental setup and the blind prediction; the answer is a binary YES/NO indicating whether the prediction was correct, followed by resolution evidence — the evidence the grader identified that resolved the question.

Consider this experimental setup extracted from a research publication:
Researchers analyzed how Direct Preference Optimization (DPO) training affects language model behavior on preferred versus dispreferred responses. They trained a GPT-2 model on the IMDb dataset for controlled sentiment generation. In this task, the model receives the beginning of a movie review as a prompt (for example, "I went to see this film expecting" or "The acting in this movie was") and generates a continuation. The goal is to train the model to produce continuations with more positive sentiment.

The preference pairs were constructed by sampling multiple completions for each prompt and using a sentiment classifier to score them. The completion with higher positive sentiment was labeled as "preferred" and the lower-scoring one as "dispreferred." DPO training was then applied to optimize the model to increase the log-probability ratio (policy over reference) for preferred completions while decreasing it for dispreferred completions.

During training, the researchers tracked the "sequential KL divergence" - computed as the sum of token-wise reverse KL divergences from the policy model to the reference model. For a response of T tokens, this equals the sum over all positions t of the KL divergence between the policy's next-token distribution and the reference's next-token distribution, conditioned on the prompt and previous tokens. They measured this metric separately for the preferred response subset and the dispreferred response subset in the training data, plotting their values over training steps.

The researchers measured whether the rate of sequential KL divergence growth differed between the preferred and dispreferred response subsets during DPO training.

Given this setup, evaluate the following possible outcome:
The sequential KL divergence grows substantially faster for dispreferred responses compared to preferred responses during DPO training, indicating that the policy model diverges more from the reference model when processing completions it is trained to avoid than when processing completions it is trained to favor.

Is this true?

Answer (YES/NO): YES